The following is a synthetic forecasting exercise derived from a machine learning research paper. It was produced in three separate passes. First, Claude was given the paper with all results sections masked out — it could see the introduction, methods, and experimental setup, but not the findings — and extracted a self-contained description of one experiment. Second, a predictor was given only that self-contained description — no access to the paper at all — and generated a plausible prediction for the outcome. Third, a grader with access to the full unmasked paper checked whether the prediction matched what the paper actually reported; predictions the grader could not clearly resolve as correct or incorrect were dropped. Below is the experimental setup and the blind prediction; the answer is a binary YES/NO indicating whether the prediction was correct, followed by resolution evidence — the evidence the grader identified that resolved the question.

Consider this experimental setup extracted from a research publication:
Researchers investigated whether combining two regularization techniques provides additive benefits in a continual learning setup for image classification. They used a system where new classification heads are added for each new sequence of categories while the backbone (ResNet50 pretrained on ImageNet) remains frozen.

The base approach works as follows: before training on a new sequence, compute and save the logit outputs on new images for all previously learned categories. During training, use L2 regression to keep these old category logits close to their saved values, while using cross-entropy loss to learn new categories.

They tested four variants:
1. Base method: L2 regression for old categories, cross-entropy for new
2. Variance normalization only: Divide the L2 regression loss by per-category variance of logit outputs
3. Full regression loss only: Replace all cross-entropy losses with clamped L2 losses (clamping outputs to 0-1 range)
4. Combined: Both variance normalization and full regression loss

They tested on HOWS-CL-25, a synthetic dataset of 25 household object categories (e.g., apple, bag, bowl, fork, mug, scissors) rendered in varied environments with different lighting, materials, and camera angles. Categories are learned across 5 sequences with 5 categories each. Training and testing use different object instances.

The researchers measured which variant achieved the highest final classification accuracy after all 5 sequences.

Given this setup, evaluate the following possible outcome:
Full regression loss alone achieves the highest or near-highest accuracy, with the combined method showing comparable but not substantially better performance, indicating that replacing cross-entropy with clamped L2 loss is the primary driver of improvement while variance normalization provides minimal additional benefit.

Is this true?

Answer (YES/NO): NO